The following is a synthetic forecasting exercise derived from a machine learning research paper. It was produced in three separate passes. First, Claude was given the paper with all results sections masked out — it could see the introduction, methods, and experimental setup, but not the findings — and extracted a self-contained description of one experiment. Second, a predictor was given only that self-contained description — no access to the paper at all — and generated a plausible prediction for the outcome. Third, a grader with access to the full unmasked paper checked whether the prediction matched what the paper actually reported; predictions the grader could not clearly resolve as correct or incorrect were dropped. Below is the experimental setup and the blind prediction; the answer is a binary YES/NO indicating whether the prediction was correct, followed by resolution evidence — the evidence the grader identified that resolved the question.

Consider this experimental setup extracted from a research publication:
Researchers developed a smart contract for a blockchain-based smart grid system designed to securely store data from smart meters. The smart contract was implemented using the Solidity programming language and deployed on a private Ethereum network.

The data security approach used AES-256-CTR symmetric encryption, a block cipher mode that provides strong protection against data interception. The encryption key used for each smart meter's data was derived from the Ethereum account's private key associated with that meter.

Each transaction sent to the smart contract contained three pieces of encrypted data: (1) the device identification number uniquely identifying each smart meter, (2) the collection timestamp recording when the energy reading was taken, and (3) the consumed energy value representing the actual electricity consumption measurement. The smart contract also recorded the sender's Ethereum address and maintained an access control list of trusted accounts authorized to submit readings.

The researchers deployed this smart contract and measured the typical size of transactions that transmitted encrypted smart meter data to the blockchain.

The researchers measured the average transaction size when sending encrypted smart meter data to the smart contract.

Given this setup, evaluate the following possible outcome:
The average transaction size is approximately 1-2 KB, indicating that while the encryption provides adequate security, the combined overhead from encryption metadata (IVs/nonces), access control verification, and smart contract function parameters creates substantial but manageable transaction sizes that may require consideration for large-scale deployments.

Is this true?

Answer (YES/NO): NO